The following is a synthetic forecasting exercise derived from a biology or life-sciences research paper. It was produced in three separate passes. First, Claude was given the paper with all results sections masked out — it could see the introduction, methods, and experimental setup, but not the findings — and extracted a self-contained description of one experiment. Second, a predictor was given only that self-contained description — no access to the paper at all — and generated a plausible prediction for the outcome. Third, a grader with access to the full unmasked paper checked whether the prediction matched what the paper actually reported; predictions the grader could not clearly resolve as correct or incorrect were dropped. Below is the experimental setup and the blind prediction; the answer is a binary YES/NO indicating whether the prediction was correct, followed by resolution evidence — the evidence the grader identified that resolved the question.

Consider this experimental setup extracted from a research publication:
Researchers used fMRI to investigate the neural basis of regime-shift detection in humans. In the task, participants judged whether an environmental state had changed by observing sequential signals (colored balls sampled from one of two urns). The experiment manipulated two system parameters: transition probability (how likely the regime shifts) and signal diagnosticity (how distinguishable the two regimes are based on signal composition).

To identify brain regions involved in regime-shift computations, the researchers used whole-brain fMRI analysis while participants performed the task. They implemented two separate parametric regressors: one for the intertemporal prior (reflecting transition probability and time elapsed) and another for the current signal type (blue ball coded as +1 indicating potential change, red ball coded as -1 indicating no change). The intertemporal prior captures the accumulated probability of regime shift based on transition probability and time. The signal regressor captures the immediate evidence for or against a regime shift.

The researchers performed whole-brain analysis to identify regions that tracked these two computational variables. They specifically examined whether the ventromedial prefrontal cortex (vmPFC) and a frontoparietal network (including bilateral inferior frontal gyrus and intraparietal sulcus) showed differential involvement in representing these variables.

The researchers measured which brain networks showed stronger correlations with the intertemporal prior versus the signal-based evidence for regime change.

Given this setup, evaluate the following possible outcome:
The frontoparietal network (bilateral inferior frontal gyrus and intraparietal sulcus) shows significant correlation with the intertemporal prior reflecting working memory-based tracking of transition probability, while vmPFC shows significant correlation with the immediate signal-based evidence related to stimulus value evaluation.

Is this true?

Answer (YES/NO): NO